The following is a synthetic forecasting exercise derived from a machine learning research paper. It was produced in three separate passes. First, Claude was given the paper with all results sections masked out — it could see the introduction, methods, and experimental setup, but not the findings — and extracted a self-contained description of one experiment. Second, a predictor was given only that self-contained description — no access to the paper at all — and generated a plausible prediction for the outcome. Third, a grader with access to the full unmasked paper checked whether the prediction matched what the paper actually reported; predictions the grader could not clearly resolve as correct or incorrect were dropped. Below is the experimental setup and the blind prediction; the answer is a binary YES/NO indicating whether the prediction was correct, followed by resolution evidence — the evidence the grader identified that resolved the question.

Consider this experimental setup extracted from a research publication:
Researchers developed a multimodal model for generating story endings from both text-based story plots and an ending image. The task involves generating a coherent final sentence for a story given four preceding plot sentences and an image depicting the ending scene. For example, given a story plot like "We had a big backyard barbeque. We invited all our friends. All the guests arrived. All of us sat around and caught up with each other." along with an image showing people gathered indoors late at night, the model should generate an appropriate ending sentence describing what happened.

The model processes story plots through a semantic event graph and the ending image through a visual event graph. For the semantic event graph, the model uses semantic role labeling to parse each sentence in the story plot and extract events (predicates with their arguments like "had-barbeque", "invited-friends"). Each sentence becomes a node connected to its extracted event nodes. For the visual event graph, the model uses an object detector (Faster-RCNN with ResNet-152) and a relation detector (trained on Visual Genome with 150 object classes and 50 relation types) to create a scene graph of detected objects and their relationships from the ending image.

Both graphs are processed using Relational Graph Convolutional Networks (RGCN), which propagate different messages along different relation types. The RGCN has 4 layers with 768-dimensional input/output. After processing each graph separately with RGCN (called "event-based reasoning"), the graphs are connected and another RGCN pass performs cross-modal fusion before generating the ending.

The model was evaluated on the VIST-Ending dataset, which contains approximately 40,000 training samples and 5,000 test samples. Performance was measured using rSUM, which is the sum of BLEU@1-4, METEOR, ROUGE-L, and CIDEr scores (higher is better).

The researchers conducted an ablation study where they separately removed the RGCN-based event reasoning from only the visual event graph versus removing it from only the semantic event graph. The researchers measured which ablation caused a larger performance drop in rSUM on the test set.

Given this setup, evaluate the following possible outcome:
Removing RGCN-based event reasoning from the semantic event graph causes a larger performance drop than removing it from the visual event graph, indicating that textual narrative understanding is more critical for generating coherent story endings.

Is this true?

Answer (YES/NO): NO